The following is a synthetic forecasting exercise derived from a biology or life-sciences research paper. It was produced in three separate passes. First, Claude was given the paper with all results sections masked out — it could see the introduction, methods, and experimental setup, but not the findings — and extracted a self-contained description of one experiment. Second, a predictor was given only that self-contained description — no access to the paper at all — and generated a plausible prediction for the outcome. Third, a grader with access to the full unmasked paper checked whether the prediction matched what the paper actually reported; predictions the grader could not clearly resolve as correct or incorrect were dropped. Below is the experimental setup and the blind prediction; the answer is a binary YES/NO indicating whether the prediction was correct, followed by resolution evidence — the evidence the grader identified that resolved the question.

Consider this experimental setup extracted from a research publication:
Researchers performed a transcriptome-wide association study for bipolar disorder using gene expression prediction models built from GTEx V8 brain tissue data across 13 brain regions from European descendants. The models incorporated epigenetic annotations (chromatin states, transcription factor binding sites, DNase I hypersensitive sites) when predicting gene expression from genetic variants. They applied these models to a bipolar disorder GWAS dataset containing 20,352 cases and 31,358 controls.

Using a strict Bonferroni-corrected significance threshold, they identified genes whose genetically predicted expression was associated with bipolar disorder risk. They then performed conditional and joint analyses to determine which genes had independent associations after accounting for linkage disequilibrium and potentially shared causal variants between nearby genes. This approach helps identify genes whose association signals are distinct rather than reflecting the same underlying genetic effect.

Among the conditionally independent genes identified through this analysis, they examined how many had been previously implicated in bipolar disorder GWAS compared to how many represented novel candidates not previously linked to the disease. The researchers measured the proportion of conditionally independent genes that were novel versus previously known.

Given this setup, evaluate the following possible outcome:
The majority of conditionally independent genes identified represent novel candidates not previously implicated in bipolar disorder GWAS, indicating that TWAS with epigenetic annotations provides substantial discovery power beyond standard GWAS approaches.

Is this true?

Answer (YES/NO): YES